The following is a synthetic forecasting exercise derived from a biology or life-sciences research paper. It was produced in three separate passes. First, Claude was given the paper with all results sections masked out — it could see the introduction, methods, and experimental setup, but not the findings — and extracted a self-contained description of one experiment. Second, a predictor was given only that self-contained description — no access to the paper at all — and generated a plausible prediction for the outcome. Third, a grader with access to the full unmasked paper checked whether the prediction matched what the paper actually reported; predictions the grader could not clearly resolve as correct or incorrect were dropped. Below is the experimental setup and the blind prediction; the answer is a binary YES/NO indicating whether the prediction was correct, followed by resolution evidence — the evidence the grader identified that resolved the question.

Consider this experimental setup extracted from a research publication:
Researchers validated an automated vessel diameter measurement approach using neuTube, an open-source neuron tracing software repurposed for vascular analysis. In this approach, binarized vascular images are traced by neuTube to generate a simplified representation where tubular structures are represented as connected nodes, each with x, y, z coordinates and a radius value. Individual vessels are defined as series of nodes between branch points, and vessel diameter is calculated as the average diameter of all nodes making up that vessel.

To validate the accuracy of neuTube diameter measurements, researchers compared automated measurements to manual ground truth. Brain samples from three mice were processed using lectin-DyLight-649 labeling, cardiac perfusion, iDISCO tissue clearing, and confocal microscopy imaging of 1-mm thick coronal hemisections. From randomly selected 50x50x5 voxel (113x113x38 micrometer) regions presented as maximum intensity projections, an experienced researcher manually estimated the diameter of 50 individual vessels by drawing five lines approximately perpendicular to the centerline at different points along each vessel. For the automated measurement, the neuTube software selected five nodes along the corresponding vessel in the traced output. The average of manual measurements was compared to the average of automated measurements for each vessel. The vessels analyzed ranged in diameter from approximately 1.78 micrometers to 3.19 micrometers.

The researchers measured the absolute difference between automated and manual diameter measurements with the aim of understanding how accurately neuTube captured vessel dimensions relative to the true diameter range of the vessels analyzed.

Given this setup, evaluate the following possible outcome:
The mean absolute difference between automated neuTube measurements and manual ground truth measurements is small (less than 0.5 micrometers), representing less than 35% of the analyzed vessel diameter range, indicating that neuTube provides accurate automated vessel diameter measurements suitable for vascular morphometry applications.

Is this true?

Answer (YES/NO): NO